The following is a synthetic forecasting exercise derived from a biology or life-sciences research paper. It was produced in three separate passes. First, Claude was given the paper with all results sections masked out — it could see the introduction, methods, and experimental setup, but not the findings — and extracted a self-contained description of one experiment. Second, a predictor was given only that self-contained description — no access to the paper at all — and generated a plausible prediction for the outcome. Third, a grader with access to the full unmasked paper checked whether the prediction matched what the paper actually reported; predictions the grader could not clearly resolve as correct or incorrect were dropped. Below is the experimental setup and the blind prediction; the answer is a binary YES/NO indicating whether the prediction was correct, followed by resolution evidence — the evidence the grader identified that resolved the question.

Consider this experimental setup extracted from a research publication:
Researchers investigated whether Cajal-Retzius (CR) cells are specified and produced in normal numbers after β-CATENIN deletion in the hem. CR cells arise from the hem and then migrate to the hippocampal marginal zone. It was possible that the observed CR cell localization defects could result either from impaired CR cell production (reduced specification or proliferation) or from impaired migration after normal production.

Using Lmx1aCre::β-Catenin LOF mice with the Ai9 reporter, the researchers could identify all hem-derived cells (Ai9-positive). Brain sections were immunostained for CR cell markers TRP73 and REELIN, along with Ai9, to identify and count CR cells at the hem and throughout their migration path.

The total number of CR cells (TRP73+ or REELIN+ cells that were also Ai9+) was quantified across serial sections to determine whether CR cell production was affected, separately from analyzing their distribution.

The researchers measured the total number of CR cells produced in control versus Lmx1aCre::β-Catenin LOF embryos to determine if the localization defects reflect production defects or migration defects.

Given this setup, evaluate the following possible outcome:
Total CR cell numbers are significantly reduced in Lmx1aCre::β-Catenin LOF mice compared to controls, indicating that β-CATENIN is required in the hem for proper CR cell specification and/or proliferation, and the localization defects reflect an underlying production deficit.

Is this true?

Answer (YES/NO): NO